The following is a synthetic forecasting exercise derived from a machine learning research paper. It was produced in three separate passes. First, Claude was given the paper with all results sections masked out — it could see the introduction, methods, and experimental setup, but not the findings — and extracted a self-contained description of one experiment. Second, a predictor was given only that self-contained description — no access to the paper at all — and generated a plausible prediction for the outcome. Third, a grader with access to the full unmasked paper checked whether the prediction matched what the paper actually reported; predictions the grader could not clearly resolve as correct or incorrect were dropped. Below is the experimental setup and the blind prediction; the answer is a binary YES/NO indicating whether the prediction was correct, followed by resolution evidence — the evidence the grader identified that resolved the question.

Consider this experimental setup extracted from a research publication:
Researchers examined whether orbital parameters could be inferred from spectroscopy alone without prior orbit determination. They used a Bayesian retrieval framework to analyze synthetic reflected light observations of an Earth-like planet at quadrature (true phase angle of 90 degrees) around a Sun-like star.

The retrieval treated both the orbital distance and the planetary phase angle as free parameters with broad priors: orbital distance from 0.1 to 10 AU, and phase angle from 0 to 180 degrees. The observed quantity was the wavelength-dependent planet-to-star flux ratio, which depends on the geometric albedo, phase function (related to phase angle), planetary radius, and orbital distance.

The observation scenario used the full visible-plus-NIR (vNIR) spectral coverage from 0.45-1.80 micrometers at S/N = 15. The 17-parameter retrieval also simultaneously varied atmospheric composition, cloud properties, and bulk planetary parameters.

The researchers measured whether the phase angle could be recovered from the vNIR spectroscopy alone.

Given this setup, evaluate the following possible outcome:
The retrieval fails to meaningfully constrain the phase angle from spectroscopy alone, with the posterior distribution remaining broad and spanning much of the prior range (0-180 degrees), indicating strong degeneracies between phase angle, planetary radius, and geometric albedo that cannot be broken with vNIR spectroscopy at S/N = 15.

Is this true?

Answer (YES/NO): YES